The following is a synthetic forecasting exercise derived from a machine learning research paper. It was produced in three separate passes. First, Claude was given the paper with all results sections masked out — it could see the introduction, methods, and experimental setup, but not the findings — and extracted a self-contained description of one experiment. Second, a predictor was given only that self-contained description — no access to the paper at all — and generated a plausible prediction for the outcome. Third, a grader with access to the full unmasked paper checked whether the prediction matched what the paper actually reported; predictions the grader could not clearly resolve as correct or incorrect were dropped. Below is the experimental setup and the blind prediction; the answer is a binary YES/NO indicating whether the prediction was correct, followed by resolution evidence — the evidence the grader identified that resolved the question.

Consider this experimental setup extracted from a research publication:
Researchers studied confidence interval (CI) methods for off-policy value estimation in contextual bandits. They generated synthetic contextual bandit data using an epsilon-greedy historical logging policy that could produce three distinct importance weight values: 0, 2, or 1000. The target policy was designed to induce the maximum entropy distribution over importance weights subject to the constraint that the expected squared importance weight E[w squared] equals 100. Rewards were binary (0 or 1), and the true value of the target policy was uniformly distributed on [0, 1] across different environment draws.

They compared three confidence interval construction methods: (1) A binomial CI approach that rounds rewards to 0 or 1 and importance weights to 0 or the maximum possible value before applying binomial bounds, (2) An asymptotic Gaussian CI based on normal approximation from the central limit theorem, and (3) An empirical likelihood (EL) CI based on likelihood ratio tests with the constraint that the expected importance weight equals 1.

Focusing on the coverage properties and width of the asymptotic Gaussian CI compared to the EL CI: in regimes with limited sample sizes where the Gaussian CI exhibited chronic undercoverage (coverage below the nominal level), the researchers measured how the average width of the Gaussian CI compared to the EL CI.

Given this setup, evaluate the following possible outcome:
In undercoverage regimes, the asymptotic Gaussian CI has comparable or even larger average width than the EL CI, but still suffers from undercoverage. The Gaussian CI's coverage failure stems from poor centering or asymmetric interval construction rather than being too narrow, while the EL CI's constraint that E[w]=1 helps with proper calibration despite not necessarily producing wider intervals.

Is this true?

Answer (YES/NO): YES